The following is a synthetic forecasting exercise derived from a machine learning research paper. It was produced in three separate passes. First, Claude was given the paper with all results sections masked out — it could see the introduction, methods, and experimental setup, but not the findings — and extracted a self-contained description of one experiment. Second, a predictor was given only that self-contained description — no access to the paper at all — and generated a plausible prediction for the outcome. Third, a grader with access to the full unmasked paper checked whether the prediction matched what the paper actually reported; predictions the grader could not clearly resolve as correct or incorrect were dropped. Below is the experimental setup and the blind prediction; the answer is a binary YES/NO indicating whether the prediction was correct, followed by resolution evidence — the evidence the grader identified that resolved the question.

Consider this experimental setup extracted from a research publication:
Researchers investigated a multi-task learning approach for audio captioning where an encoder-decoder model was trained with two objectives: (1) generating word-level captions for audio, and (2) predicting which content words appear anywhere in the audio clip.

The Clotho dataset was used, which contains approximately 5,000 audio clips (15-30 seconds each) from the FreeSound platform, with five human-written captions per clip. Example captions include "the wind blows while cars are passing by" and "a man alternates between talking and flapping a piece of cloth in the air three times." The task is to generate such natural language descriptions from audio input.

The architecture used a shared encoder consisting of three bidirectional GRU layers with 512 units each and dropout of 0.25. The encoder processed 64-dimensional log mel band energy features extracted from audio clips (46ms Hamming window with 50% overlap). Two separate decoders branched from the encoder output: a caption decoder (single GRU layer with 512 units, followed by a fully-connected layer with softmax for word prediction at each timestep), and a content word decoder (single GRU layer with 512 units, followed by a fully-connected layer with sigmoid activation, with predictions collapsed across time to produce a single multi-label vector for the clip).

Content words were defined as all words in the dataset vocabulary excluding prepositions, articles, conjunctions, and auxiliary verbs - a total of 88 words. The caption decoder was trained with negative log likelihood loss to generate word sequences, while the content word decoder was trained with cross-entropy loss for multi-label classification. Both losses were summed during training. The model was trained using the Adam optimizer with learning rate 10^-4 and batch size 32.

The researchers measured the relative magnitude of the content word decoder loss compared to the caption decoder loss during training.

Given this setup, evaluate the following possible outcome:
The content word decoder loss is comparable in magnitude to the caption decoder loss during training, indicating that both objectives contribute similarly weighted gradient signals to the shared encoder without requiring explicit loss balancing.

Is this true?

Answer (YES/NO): NO